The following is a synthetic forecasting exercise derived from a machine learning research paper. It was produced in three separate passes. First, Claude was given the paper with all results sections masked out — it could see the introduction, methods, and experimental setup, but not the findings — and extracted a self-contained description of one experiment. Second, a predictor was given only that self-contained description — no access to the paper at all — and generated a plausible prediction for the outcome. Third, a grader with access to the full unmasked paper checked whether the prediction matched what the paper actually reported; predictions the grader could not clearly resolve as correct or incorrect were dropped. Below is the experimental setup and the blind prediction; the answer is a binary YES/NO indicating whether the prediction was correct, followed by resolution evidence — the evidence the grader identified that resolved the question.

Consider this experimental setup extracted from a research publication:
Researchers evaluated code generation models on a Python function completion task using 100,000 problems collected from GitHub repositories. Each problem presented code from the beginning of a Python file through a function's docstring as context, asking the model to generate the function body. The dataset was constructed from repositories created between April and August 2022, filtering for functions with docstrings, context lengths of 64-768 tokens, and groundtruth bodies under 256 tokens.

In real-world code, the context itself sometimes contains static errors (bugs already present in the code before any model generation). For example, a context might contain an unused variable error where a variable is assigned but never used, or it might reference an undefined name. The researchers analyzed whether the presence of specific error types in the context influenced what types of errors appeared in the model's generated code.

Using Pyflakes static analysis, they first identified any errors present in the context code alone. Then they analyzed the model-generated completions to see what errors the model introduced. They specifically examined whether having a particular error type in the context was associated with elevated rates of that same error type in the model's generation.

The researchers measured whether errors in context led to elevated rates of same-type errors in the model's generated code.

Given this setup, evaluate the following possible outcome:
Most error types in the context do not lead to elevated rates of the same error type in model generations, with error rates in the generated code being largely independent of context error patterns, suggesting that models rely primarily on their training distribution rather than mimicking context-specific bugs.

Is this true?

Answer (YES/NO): NO